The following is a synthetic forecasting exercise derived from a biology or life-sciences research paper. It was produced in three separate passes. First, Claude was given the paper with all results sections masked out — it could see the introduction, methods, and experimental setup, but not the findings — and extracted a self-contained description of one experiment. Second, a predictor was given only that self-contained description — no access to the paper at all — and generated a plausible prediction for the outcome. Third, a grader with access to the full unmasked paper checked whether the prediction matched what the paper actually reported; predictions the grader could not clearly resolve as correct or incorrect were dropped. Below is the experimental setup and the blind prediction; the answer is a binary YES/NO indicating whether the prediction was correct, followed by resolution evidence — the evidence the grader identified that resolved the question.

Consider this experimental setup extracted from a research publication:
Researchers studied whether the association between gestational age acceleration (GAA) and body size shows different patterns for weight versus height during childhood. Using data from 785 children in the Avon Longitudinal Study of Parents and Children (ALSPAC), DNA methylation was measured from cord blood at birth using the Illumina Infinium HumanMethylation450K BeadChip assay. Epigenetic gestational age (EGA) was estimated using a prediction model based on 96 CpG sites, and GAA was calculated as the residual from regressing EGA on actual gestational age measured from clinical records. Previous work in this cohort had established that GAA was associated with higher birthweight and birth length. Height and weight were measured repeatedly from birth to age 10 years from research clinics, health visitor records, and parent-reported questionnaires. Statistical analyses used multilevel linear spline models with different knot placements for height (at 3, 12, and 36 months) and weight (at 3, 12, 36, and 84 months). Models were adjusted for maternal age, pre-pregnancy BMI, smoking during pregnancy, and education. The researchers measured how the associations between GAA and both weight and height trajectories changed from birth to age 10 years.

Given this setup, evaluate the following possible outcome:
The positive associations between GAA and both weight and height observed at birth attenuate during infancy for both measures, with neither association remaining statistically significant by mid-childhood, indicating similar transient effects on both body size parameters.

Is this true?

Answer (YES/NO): NO